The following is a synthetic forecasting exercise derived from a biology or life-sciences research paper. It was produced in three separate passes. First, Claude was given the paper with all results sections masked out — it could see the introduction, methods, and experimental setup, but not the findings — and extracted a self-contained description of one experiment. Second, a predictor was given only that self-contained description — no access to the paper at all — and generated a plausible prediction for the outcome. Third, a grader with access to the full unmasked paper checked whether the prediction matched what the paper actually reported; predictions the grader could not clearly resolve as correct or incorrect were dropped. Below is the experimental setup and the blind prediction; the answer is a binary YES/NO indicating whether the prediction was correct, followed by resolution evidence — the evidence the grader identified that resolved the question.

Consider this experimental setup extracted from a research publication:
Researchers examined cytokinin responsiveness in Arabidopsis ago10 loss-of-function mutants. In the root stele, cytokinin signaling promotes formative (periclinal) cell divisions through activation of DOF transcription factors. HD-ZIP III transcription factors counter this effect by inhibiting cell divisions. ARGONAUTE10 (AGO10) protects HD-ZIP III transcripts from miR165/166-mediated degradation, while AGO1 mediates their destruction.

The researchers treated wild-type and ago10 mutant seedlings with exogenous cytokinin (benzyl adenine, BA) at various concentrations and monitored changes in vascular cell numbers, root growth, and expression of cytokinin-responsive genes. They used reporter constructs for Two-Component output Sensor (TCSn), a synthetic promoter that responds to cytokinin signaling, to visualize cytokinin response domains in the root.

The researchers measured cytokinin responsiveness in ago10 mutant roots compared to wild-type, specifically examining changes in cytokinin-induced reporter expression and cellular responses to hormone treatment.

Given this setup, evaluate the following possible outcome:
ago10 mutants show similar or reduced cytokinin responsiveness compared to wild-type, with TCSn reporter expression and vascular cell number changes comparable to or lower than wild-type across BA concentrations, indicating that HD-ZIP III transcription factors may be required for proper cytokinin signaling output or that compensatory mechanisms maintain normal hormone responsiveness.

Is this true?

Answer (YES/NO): NO